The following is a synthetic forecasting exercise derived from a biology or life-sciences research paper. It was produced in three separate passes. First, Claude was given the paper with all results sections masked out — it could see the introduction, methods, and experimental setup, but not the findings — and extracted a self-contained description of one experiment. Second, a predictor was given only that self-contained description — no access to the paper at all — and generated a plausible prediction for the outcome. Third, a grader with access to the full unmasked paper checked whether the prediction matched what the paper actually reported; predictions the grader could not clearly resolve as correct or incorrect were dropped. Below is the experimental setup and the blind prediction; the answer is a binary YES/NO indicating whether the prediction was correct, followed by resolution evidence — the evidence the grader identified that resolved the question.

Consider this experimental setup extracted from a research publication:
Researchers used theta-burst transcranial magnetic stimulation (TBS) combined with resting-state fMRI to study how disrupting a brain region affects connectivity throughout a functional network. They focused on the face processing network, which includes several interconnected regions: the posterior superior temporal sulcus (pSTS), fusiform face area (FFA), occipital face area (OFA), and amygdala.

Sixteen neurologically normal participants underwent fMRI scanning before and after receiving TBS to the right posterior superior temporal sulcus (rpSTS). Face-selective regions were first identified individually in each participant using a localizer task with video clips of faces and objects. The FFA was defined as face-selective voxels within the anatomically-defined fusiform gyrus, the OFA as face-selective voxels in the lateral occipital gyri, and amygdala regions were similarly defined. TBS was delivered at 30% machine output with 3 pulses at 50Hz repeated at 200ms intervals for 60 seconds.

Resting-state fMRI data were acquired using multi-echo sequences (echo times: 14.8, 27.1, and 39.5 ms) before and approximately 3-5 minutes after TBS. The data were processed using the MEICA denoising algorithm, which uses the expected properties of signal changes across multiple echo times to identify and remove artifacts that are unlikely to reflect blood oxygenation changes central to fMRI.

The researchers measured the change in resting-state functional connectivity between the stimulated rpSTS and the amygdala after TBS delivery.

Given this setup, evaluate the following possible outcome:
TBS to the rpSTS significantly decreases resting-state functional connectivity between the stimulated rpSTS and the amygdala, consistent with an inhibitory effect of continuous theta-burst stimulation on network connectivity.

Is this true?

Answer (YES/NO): YES